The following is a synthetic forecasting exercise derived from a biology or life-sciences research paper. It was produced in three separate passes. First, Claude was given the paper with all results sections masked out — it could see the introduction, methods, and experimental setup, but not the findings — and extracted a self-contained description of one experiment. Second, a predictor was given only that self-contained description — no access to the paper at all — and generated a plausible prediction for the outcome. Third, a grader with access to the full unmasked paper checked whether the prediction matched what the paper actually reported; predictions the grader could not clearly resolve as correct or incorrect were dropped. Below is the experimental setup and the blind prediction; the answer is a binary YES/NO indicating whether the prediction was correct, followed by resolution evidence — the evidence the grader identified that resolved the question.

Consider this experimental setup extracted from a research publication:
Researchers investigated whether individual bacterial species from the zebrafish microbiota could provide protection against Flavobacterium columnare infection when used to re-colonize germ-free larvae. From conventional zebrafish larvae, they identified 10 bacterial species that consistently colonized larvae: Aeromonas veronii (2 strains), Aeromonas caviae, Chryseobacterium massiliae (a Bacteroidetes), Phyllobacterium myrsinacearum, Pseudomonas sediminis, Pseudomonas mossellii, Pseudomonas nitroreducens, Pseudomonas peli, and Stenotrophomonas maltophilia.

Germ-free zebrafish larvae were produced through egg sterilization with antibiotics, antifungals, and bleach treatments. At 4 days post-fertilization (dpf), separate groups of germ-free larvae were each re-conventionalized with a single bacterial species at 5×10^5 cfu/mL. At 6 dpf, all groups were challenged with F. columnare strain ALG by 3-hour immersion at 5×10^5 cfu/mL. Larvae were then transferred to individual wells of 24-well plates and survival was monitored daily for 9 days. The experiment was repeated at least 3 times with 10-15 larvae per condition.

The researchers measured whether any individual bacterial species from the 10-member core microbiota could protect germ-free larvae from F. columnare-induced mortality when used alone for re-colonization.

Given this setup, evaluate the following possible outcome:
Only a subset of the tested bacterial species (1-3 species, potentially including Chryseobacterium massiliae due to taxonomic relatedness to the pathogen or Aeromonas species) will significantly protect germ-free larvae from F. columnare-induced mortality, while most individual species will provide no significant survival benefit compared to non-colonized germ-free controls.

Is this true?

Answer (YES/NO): YES